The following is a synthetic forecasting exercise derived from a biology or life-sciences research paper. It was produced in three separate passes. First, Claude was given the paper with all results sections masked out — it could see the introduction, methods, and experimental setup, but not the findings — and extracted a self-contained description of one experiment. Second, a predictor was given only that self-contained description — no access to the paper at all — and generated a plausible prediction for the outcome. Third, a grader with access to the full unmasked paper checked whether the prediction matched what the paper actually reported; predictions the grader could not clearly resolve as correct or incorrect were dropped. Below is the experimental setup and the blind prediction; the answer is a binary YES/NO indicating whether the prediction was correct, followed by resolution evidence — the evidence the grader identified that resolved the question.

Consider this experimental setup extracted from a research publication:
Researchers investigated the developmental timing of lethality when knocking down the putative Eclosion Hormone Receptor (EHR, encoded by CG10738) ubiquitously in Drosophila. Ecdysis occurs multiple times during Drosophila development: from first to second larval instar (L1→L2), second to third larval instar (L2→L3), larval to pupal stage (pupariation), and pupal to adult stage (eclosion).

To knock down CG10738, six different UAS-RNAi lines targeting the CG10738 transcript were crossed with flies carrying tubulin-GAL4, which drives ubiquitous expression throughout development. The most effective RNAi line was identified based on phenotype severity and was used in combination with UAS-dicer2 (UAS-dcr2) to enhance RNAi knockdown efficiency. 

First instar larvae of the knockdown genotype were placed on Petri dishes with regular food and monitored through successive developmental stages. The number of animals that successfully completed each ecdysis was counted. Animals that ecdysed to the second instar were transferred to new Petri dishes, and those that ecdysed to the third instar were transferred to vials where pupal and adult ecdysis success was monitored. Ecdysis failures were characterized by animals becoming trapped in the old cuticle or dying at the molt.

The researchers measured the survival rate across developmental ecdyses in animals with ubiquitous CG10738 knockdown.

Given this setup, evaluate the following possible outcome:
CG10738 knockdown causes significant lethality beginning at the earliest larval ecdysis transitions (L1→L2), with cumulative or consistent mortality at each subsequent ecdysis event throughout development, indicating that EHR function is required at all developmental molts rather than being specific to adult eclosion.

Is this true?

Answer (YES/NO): YES